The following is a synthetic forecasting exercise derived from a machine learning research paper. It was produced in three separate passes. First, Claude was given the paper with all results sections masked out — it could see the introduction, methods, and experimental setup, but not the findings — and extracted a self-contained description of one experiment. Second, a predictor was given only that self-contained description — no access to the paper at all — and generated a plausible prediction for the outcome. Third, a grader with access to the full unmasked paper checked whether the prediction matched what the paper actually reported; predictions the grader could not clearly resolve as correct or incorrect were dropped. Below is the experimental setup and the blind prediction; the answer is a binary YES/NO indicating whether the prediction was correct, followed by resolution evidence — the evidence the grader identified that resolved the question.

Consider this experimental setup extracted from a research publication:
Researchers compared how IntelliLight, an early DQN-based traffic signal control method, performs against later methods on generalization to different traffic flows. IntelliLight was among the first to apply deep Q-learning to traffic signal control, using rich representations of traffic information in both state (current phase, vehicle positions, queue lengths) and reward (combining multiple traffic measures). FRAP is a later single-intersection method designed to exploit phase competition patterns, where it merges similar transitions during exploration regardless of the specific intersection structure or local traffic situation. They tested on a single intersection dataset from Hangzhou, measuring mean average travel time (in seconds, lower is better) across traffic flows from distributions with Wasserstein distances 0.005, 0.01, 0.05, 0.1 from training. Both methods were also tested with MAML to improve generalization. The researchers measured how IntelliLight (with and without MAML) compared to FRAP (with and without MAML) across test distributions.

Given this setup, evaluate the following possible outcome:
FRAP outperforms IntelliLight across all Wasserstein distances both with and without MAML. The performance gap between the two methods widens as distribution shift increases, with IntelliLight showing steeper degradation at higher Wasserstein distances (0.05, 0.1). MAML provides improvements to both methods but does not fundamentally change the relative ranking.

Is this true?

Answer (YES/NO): NO